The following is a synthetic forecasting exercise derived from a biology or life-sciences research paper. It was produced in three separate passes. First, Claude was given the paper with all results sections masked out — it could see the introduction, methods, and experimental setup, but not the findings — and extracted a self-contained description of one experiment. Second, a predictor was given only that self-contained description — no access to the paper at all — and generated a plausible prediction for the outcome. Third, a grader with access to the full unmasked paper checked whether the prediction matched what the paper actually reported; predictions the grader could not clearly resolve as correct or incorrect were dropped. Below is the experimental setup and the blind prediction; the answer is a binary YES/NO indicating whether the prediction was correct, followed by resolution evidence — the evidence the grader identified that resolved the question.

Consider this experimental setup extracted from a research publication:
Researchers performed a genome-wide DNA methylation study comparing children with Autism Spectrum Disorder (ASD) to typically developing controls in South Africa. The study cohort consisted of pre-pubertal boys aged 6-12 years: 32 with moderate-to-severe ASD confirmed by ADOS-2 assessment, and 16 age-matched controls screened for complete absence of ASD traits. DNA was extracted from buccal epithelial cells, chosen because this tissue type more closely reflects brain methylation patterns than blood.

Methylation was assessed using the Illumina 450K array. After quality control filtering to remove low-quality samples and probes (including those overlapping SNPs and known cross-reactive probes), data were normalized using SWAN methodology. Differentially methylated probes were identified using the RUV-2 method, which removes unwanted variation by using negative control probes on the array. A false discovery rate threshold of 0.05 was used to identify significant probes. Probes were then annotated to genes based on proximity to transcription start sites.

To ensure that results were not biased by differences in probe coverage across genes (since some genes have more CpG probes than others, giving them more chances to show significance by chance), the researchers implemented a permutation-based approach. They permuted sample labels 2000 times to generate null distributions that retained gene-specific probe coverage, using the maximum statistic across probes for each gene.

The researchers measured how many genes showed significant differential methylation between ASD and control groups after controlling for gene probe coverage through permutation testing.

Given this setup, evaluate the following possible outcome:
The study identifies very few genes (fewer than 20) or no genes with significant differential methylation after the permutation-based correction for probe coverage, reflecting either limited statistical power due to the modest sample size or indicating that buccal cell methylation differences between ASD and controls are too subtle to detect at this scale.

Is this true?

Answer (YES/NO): NO